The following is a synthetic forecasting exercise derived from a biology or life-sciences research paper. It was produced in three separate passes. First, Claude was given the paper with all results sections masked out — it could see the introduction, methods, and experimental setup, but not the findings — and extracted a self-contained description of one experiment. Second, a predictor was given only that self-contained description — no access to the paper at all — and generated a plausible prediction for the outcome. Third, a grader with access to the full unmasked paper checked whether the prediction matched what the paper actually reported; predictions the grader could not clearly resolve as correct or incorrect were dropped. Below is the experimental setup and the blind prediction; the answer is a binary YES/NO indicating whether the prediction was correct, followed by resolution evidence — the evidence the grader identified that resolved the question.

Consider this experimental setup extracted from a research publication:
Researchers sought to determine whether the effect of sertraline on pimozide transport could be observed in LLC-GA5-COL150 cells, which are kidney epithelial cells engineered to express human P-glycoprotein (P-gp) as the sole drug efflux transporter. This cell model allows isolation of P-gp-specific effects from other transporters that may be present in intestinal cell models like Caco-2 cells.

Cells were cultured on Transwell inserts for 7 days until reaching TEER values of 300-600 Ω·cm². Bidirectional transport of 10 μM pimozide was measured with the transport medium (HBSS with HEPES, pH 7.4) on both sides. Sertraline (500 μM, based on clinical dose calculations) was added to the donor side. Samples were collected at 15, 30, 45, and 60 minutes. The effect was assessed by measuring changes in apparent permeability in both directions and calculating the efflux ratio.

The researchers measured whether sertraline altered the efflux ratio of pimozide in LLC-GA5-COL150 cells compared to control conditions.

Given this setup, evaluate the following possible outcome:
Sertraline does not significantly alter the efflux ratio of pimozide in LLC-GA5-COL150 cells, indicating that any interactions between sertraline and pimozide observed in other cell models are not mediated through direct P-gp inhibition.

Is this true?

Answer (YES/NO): NO